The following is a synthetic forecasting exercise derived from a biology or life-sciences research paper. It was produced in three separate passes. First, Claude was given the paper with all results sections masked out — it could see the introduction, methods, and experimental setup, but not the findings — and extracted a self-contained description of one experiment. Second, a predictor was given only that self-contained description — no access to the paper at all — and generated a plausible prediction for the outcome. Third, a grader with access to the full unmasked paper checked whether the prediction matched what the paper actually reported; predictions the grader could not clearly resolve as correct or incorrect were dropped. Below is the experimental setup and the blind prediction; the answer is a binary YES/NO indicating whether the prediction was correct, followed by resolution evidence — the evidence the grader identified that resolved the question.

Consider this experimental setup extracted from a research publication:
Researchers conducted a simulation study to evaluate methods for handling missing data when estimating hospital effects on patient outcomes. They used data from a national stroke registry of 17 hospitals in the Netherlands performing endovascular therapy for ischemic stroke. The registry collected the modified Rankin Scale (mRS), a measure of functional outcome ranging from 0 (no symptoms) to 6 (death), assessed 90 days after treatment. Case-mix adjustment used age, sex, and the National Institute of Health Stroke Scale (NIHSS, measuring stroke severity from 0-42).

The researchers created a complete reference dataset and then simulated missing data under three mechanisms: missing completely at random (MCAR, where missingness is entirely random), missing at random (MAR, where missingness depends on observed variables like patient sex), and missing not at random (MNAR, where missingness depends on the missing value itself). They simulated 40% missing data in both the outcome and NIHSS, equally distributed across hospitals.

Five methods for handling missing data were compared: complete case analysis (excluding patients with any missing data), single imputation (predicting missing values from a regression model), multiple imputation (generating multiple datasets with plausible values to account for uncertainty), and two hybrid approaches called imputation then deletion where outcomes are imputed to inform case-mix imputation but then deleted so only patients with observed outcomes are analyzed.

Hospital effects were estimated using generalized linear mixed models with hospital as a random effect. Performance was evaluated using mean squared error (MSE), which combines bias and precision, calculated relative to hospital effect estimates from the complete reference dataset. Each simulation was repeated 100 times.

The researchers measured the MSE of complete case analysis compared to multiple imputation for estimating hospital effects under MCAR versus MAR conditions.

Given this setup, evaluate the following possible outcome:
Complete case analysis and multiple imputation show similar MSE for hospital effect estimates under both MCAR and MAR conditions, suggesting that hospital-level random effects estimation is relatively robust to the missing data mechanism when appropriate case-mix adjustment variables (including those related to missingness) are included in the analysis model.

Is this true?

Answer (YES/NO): NO